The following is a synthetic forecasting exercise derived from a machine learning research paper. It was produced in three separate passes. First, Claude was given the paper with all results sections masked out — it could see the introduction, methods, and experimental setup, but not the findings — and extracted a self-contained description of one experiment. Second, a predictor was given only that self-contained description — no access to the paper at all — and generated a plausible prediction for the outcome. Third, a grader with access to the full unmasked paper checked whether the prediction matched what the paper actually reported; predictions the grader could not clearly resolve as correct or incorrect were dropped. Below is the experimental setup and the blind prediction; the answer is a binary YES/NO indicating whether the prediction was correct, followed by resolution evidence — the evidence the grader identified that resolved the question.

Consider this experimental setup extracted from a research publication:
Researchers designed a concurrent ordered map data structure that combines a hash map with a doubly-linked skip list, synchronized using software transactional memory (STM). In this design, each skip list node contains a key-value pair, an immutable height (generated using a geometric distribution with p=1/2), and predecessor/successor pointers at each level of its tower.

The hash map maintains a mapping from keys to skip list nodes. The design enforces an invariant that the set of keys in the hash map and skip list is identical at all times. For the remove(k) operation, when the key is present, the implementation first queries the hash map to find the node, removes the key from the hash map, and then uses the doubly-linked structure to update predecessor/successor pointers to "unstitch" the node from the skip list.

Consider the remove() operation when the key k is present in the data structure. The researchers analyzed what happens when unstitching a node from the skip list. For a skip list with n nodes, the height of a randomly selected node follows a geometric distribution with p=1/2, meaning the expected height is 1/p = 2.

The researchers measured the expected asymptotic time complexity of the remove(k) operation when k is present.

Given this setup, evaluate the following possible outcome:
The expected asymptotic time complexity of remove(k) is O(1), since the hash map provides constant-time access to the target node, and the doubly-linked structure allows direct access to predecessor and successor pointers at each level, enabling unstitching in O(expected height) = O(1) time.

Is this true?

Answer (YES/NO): YES